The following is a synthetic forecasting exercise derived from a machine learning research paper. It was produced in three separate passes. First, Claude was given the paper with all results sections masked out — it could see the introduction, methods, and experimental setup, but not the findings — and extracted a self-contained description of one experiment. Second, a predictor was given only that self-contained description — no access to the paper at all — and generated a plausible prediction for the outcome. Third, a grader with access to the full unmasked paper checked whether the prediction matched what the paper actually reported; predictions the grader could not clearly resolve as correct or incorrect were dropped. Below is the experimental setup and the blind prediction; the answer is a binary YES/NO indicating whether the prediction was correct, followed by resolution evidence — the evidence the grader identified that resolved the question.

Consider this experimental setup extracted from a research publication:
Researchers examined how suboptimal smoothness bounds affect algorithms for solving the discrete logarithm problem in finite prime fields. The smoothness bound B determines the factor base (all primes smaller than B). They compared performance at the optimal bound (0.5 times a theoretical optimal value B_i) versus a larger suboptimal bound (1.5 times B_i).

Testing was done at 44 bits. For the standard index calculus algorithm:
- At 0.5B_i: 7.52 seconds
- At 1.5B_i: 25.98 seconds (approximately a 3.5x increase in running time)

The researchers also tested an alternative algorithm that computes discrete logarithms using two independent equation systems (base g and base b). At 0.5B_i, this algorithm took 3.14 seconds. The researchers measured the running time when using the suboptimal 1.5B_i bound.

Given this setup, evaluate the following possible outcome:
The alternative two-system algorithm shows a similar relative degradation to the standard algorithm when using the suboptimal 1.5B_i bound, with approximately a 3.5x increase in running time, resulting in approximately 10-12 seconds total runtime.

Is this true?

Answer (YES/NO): NO